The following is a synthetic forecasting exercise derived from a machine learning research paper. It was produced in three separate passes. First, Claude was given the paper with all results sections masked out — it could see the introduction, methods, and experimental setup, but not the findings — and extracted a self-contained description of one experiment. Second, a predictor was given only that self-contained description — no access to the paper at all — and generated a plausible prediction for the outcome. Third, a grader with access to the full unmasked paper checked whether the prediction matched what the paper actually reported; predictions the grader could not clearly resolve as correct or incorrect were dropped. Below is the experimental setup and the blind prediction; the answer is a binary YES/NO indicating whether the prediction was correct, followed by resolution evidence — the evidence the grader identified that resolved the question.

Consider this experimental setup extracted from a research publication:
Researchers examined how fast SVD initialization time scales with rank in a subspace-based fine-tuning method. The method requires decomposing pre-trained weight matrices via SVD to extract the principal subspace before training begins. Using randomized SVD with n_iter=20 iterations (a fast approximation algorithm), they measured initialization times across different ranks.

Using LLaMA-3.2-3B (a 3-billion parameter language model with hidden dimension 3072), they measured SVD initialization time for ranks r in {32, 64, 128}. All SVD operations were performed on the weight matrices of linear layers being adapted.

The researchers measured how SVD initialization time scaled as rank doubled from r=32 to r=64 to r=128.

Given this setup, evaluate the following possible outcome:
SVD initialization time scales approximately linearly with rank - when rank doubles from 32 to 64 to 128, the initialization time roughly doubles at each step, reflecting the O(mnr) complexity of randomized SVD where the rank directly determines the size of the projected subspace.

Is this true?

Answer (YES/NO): NO